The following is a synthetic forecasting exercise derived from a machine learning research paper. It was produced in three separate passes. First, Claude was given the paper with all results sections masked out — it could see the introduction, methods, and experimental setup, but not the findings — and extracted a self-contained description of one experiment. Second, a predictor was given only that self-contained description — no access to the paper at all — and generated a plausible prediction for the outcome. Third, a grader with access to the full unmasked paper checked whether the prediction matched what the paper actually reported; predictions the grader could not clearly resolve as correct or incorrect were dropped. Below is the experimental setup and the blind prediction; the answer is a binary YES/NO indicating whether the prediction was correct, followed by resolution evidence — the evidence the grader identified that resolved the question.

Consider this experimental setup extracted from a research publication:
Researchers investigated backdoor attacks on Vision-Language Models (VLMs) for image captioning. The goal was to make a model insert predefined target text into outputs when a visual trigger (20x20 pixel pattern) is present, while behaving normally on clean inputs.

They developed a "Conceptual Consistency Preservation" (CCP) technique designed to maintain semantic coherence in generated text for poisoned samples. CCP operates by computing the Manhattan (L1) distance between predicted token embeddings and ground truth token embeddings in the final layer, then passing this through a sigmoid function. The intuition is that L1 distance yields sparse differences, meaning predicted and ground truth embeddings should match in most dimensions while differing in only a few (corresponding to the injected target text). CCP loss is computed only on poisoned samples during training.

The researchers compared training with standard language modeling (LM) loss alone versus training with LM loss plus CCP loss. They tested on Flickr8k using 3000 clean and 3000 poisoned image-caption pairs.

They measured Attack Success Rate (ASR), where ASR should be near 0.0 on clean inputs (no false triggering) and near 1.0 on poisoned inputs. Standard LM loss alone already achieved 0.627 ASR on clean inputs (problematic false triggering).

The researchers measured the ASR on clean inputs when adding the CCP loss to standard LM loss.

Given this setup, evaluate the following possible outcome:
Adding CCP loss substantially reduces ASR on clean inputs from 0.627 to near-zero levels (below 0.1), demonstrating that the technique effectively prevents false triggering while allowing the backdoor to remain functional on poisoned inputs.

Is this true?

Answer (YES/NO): NO